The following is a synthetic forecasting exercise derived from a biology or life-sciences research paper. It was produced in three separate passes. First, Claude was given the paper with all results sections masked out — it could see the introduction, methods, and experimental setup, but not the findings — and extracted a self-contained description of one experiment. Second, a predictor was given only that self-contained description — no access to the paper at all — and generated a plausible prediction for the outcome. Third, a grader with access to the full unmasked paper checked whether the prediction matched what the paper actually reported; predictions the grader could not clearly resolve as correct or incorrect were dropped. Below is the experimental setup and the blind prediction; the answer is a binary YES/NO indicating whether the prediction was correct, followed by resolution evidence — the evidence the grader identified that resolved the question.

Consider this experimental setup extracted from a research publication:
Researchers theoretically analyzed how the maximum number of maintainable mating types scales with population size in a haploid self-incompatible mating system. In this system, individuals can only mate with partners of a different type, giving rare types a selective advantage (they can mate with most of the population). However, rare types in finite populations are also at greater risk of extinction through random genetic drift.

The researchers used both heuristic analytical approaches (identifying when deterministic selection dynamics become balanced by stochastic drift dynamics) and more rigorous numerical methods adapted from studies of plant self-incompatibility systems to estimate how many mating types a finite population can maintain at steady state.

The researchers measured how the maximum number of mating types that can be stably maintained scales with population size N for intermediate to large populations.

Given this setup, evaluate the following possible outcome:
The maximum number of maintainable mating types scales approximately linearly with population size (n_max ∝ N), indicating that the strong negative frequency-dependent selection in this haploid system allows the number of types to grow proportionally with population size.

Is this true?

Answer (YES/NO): NO